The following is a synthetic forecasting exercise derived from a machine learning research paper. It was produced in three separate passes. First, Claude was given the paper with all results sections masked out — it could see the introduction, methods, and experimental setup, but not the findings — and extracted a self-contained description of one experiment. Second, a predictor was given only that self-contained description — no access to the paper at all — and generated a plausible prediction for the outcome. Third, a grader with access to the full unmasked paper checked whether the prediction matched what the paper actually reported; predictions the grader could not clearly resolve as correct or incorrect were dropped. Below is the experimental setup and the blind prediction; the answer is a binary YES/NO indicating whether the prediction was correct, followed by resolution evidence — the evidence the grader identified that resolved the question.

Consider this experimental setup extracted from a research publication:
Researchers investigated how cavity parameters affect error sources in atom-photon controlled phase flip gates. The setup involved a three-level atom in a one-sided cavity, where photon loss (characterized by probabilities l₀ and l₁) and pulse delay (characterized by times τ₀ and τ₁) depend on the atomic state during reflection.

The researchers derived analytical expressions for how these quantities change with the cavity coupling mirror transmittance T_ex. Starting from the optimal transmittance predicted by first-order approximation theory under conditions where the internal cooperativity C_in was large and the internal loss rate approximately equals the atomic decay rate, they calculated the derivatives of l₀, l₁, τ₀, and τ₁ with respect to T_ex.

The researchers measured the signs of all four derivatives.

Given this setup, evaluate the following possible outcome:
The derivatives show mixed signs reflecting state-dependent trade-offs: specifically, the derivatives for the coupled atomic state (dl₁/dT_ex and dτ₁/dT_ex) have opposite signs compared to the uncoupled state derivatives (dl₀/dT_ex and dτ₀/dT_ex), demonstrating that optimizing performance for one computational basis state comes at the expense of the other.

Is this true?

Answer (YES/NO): YES